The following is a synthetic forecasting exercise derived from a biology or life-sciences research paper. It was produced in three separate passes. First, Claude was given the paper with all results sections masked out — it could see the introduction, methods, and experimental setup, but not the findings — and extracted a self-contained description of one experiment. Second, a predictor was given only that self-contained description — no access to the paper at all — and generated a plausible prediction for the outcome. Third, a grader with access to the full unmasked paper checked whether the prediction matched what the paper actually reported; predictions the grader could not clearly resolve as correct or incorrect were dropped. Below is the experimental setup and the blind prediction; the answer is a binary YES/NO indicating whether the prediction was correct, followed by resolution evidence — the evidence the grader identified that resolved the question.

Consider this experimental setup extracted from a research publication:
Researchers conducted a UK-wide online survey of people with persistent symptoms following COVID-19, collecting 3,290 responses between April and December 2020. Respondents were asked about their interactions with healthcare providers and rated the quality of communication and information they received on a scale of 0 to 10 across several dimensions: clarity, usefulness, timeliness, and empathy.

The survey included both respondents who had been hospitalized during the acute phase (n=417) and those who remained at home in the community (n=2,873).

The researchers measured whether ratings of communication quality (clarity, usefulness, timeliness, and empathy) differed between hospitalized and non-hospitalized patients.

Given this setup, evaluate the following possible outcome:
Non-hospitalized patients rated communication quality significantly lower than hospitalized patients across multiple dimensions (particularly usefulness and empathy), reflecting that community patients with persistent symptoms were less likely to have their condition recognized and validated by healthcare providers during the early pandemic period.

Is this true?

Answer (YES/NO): NO